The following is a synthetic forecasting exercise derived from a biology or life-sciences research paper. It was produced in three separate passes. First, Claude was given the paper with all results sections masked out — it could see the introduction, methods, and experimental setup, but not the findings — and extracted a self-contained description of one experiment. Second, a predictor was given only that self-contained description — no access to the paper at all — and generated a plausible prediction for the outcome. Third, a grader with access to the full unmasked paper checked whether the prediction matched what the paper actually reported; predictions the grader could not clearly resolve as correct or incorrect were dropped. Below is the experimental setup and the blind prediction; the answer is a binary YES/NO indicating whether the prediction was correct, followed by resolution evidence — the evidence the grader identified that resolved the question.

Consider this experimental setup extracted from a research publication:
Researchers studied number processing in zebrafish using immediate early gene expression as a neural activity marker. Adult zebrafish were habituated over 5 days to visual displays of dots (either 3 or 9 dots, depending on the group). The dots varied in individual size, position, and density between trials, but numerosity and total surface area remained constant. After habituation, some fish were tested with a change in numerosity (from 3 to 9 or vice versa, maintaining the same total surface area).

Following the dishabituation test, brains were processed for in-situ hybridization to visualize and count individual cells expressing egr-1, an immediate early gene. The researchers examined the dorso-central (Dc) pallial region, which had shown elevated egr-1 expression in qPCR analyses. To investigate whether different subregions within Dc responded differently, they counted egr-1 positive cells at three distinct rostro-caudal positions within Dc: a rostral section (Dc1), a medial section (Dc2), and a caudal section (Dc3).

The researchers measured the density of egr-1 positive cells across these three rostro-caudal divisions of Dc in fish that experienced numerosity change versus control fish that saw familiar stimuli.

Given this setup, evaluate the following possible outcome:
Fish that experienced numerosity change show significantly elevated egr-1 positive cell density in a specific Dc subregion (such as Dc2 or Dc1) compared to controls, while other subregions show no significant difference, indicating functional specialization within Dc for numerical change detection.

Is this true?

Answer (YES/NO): NO